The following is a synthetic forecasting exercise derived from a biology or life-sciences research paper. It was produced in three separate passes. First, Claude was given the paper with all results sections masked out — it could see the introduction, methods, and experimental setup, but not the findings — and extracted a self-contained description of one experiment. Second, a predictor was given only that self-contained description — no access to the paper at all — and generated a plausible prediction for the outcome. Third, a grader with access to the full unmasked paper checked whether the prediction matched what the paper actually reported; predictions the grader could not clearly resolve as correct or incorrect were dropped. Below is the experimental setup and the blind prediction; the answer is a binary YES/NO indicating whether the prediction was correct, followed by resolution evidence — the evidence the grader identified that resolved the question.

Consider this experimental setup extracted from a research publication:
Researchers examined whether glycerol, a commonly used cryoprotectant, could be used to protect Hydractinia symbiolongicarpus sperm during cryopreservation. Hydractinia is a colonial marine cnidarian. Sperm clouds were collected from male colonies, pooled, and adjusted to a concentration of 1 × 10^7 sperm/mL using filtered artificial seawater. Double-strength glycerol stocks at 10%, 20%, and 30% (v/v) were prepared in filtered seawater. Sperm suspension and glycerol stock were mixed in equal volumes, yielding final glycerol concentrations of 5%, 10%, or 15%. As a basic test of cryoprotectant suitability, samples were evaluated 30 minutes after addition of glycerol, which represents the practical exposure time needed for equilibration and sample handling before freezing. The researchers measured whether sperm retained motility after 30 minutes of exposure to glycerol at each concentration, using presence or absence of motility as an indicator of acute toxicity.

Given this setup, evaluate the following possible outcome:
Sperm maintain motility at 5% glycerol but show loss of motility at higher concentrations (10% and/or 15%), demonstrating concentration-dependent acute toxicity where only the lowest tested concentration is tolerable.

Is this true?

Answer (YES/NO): NO